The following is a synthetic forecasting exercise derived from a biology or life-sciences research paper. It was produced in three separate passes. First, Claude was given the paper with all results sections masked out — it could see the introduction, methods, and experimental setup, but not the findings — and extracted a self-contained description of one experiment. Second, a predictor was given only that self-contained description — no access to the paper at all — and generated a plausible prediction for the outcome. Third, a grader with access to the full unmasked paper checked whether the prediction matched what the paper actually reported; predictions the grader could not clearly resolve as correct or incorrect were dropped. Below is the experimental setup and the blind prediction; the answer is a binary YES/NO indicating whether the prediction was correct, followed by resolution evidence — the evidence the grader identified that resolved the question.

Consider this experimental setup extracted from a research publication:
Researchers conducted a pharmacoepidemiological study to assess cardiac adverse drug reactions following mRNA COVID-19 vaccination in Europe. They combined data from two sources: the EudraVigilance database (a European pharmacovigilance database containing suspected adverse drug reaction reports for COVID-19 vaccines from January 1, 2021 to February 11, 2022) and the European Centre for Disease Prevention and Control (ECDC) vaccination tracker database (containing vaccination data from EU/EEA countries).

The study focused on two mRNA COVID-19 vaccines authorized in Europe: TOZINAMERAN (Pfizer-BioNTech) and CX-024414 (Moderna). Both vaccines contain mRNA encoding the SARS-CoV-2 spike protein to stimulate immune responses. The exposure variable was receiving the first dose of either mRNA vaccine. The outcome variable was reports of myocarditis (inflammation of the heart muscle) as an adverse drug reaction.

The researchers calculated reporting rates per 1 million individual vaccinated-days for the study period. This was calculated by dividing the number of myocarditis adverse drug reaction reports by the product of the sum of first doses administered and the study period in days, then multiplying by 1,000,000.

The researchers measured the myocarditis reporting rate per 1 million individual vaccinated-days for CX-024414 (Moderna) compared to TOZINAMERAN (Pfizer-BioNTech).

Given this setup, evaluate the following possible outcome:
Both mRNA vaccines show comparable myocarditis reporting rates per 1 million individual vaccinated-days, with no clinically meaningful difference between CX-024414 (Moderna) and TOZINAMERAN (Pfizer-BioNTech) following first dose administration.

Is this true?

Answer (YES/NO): NO